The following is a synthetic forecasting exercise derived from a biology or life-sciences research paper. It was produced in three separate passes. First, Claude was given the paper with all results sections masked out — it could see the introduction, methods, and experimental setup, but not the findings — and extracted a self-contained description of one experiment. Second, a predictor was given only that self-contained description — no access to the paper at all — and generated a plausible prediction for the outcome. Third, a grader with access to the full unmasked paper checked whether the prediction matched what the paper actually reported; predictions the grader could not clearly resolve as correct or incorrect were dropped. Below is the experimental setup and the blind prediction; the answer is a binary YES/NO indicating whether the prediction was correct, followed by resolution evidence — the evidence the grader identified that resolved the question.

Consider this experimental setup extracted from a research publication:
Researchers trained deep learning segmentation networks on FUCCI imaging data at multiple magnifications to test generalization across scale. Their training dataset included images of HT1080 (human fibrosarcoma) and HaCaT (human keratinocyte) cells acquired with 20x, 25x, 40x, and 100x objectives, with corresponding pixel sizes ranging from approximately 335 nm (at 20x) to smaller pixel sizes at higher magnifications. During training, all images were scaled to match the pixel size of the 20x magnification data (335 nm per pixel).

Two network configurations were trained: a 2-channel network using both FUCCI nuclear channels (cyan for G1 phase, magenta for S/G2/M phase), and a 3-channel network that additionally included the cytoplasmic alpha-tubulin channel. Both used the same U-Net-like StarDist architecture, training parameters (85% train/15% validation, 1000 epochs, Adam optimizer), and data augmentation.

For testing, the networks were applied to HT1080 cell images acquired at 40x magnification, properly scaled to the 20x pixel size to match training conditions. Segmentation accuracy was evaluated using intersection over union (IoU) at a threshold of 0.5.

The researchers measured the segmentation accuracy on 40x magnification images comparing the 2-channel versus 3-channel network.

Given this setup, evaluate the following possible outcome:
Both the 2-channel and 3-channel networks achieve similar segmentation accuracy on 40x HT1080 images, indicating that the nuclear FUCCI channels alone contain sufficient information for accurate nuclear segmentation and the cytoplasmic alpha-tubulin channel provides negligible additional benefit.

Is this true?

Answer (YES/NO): YES